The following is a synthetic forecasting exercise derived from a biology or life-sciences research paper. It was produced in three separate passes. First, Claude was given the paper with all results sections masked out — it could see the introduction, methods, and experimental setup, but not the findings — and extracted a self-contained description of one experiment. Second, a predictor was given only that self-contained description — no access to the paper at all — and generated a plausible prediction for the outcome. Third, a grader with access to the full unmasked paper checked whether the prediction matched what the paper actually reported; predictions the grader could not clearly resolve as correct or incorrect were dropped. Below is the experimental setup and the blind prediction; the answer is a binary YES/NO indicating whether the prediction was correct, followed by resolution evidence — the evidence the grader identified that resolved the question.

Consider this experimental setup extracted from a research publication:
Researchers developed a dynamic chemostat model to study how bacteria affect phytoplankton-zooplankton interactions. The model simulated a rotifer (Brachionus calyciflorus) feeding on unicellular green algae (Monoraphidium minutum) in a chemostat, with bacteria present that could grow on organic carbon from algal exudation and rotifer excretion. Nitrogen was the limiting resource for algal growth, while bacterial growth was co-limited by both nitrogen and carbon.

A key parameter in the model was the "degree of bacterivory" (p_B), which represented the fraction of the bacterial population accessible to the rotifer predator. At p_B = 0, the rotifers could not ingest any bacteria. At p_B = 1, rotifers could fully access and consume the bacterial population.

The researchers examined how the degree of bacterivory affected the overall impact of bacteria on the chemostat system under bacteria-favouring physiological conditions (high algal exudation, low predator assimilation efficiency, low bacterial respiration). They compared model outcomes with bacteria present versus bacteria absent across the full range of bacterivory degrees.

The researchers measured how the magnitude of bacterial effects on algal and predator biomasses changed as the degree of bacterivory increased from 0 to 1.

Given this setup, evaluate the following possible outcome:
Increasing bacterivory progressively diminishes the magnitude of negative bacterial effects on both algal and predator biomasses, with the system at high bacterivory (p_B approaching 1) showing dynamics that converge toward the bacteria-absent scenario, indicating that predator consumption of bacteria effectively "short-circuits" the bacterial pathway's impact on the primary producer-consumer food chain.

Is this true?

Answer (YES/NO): NO